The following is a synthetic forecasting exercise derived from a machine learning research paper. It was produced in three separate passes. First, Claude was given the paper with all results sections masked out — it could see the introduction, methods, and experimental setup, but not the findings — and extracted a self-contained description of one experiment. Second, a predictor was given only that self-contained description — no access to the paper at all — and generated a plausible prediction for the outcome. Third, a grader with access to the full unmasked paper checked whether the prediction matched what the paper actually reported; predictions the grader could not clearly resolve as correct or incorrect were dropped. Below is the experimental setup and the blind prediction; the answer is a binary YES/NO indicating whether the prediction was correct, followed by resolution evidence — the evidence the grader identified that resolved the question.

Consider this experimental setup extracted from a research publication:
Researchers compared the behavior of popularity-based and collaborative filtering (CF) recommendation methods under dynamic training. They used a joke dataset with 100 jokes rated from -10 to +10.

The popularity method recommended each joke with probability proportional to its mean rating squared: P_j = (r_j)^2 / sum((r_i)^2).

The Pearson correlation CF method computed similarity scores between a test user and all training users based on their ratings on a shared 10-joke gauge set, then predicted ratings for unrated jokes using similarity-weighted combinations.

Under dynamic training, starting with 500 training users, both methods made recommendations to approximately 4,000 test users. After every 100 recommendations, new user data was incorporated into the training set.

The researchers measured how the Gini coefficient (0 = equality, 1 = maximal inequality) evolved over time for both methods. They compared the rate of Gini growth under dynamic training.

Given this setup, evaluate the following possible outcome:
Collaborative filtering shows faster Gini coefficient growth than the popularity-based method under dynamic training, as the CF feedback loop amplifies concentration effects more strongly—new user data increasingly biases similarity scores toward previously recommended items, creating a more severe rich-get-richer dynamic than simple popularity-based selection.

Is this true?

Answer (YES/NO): NO